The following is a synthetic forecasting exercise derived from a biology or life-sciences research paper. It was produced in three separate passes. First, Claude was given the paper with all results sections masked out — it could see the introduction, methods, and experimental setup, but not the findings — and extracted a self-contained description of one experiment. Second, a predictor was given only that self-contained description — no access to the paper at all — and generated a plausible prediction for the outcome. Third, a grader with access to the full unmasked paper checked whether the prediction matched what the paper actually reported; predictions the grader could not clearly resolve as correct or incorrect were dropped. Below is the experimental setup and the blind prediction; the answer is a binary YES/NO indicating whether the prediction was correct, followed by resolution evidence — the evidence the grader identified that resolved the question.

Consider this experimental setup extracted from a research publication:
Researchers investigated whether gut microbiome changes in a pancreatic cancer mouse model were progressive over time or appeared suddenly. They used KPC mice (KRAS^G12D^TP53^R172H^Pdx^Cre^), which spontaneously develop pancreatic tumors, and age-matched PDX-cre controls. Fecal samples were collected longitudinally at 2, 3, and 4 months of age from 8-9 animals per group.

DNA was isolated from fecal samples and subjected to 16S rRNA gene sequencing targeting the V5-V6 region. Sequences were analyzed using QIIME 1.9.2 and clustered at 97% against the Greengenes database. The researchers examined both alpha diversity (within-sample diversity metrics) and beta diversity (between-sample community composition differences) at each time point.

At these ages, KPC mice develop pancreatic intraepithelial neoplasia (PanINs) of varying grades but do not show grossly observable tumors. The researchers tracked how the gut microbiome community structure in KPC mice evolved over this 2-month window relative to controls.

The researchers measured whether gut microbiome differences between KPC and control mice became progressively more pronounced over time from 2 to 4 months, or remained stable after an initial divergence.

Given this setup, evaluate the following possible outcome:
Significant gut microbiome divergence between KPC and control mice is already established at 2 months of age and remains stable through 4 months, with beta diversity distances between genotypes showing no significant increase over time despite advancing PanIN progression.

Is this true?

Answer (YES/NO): NO